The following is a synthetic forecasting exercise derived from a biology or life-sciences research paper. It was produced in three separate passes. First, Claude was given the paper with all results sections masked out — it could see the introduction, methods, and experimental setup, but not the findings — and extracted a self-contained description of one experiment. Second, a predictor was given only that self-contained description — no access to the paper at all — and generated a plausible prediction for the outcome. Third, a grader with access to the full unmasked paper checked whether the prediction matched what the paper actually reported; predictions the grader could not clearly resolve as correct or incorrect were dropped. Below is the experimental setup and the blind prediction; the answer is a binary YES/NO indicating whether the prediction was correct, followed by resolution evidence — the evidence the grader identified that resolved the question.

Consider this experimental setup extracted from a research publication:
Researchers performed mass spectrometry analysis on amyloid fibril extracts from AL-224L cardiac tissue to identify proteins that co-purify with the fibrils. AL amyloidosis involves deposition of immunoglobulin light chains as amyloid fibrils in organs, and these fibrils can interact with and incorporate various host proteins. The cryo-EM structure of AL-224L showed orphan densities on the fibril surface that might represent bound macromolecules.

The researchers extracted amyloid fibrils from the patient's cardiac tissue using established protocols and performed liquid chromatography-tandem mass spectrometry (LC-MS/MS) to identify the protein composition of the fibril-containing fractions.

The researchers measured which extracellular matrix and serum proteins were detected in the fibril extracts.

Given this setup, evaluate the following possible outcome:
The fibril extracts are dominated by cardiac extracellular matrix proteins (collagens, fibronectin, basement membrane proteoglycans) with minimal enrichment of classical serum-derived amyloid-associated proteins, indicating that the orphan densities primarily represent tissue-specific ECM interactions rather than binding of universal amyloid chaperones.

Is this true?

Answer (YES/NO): NO